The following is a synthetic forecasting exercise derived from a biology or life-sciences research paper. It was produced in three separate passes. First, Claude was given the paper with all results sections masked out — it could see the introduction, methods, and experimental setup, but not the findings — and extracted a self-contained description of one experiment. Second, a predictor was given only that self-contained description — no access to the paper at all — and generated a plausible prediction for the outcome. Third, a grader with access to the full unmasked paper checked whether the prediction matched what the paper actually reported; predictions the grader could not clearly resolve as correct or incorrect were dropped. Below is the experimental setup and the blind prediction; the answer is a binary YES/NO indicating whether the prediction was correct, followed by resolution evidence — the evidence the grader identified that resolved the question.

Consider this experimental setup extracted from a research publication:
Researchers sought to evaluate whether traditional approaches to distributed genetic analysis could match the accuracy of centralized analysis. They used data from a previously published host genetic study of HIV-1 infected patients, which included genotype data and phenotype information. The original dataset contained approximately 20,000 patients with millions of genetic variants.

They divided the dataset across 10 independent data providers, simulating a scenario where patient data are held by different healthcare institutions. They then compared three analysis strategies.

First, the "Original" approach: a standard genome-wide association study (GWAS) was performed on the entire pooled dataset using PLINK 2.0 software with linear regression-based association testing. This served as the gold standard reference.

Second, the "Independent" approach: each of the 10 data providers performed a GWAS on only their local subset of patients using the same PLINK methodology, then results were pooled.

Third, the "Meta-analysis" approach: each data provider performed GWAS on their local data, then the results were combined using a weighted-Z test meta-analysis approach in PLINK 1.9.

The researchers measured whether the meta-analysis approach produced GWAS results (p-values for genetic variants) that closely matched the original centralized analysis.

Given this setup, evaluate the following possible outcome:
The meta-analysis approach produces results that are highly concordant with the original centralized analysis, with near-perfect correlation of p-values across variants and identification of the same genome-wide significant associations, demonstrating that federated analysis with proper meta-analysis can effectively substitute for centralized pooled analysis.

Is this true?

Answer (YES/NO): NO